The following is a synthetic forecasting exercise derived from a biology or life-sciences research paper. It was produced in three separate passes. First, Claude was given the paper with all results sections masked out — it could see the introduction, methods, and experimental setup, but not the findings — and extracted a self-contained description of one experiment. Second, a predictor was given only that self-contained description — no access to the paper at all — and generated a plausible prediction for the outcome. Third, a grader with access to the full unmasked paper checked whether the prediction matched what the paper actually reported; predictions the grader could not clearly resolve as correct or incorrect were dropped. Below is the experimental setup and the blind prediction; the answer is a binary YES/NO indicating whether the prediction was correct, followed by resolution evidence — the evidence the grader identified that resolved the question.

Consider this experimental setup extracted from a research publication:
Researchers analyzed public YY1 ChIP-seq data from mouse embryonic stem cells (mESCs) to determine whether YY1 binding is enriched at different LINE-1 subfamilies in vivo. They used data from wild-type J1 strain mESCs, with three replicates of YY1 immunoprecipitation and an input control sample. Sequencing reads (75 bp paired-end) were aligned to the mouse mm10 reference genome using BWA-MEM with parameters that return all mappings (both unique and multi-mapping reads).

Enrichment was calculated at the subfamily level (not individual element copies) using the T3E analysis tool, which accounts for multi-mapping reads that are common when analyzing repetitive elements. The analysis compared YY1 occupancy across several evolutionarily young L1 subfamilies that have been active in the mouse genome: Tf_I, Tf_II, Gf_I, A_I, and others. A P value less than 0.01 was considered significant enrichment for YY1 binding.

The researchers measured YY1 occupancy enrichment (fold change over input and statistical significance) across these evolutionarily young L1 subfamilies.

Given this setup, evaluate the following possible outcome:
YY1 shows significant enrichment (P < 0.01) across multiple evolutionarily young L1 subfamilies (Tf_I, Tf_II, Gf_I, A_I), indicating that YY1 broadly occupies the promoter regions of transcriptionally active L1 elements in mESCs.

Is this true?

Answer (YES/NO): NO